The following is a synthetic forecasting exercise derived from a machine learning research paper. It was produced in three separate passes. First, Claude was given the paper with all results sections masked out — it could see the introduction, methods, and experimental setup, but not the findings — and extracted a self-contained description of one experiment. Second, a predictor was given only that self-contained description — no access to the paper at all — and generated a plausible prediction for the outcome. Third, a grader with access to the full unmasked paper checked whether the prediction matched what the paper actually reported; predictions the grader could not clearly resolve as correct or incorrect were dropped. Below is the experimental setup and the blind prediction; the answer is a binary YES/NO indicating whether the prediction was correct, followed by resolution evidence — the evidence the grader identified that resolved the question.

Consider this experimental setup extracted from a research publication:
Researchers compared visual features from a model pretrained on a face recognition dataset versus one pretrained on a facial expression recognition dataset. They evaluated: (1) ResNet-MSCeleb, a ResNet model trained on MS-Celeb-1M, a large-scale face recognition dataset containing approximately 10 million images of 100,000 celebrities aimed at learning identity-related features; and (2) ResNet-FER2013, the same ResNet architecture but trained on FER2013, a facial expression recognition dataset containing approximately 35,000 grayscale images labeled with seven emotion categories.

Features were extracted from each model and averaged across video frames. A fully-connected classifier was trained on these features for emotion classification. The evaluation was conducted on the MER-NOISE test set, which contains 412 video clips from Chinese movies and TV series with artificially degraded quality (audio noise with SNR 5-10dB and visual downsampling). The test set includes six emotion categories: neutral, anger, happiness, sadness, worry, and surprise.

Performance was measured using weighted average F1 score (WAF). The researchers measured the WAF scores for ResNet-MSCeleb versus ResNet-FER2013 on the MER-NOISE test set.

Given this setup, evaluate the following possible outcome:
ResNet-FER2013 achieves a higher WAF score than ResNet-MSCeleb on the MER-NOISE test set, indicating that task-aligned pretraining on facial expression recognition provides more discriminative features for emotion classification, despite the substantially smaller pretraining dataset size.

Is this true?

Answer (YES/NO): YES